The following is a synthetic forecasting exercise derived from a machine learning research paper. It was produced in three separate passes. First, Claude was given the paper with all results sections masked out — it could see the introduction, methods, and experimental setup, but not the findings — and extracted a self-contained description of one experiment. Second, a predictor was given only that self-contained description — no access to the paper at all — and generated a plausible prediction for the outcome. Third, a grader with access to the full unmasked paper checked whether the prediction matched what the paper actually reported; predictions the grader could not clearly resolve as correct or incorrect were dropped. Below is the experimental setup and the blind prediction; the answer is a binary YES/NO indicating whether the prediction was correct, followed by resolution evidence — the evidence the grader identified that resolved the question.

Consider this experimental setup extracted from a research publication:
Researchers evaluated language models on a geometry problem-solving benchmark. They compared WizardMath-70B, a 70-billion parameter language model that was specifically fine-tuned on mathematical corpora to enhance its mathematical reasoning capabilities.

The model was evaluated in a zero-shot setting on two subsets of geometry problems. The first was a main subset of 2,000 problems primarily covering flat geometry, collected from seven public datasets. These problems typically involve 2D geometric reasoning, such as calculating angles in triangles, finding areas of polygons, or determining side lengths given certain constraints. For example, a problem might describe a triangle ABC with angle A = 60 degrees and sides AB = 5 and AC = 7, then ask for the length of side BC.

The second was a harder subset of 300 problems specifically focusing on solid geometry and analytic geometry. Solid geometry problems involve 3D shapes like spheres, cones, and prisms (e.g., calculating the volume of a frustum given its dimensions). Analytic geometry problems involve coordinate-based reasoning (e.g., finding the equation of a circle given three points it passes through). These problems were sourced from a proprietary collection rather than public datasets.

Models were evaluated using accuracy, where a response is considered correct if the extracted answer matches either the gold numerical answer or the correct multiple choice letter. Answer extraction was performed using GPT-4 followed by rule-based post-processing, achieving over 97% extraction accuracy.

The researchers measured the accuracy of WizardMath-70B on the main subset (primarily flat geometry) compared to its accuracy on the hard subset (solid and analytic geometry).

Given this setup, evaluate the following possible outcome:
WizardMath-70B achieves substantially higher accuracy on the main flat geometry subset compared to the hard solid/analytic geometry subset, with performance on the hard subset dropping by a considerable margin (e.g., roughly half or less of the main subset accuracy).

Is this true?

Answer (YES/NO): YES